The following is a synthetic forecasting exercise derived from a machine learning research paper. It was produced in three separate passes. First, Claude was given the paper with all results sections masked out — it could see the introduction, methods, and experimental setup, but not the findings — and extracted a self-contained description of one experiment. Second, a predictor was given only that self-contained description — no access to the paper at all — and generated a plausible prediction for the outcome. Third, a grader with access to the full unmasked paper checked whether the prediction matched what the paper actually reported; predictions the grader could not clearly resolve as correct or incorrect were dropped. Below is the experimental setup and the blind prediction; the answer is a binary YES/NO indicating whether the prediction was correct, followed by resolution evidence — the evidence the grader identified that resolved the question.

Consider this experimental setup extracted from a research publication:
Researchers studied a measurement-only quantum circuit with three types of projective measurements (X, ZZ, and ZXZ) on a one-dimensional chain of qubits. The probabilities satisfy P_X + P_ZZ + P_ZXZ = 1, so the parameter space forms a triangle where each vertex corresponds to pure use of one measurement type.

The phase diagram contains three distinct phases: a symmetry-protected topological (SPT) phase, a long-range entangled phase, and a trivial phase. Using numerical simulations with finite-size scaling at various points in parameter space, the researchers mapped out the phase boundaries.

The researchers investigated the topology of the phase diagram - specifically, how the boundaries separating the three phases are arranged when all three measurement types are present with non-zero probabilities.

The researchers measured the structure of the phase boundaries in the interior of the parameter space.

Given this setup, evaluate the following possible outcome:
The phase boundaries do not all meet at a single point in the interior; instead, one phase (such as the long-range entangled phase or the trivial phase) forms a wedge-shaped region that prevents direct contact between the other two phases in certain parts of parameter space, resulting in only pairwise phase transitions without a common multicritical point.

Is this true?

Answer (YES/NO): YES